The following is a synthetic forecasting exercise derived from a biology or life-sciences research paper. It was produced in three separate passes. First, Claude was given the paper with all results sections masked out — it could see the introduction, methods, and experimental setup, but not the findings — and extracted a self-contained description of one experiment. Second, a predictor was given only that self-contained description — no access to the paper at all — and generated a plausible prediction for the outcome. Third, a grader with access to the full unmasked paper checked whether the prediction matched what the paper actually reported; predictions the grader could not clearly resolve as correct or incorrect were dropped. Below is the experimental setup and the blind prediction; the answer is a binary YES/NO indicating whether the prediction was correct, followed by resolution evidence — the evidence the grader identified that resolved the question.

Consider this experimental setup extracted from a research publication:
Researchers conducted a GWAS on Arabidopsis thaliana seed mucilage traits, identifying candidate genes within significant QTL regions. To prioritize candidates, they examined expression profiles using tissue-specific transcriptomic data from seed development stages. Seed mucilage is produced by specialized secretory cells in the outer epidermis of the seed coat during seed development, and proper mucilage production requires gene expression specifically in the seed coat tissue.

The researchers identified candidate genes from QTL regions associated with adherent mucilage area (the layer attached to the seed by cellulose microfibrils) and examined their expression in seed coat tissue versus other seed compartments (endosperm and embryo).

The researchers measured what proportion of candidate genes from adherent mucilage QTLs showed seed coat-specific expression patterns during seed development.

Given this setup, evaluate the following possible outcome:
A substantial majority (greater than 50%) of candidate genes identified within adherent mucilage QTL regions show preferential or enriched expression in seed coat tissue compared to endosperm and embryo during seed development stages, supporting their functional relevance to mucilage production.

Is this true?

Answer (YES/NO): NO